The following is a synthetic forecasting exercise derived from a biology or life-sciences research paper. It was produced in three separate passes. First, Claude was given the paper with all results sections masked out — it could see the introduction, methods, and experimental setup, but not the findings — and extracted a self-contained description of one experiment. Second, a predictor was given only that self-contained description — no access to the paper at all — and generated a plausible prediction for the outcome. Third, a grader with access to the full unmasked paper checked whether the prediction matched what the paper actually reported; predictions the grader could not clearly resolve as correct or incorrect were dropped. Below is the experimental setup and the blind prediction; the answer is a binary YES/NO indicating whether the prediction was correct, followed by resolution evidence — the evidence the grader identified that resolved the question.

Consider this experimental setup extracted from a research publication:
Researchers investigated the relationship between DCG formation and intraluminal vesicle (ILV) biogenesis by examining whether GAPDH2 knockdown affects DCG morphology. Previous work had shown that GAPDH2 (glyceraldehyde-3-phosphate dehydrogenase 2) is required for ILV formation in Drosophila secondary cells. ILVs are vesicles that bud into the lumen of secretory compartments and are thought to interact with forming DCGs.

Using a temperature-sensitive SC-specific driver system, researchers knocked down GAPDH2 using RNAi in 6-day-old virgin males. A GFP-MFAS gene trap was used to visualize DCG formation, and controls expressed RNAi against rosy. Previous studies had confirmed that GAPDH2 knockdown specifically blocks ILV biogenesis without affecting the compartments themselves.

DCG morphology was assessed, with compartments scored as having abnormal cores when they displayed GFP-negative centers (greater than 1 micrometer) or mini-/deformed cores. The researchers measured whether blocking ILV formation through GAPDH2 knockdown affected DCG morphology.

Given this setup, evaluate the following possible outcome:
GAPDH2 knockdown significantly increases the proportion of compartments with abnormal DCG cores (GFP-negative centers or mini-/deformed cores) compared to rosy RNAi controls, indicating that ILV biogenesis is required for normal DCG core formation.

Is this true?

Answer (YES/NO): NO